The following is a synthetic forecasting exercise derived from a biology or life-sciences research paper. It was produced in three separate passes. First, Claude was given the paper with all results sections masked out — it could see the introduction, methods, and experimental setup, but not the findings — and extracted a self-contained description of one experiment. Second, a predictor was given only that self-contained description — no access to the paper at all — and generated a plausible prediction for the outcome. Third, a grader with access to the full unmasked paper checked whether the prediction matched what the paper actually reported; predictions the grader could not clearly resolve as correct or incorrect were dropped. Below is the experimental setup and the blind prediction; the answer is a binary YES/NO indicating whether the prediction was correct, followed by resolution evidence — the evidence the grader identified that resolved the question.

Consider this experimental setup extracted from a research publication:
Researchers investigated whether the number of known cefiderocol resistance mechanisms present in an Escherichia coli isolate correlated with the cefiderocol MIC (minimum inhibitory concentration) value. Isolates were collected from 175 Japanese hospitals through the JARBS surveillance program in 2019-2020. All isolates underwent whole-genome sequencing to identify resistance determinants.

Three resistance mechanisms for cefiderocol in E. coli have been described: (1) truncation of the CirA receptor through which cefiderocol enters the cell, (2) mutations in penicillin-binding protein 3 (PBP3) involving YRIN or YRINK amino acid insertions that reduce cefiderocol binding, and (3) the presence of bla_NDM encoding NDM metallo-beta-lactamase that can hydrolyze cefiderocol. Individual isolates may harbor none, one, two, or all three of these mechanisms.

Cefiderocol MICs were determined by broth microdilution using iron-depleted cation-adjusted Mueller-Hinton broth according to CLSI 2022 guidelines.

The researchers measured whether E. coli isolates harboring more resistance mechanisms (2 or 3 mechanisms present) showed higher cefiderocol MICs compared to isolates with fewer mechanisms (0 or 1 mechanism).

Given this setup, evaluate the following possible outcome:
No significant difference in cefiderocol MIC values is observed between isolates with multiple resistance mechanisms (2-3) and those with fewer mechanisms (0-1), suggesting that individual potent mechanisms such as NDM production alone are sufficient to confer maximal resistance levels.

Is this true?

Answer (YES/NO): NO